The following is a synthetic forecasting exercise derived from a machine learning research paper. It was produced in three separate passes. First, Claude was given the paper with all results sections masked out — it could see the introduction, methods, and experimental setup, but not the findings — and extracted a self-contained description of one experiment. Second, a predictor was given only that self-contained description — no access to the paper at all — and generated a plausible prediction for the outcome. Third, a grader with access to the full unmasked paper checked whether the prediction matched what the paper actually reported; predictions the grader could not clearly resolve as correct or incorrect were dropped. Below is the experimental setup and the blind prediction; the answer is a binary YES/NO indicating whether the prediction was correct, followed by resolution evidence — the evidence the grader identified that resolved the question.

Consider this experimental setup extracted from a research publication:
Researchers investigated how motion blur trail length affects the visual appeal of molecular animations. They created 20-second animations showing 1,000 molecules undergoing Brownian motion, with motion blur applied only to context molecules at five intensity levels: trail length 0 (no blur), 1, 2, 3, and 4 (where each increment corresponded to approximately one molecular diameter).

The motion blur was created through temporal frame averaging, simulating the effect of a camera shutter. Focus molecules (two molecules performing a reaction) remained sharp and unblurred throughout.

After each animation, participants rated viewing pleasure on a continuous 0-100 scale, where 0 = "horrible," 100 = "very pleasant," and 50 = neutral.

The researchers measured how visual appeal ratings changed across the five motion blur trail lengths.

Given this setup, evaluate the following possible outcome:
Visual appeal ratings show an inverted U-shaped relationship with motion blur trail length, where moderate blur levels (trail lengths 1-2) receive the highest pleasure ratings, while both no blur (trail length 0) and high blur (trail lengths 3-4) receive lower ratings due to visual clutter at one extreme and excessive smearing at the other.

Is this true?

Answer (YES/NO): NO